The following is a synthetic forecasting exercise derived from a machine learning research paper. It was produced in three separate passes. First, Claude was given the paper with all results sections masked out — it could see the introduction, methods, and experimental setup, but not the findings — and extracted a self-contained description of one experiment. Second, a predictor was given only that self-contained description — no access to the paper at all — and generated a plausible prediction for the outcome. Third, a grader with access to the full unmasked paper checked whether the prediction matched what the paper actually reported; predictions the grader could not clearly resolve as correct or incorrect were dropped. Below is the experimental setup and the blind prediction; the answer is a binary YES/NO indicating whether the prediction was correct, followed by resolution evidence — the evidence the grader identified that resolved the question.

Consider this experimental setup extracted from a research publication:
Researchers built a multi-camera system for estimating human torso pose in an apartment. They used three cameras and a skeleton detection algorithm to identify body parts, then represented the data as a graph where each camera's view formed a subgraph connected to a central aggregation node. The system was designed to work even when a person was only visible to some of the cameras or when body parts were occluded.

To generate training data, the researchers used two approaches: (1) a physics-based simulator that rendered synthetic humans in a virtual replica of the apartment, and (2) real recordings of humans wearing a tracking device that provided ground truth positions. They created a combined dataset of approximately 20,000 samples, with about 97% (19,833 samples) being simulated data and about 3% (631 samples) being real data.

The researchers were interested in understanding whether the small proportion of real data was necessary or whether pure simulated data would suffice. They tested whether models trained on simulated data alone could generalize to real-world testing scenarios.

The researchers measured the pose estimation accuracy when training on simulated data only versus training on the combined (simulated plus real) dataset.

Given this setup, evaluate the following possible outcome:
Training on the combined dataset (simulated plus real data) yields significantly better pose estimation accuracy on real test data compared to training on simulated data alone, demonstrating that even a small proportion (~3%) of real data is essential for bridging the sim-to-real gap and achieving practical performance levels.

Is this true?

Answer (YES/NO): YES